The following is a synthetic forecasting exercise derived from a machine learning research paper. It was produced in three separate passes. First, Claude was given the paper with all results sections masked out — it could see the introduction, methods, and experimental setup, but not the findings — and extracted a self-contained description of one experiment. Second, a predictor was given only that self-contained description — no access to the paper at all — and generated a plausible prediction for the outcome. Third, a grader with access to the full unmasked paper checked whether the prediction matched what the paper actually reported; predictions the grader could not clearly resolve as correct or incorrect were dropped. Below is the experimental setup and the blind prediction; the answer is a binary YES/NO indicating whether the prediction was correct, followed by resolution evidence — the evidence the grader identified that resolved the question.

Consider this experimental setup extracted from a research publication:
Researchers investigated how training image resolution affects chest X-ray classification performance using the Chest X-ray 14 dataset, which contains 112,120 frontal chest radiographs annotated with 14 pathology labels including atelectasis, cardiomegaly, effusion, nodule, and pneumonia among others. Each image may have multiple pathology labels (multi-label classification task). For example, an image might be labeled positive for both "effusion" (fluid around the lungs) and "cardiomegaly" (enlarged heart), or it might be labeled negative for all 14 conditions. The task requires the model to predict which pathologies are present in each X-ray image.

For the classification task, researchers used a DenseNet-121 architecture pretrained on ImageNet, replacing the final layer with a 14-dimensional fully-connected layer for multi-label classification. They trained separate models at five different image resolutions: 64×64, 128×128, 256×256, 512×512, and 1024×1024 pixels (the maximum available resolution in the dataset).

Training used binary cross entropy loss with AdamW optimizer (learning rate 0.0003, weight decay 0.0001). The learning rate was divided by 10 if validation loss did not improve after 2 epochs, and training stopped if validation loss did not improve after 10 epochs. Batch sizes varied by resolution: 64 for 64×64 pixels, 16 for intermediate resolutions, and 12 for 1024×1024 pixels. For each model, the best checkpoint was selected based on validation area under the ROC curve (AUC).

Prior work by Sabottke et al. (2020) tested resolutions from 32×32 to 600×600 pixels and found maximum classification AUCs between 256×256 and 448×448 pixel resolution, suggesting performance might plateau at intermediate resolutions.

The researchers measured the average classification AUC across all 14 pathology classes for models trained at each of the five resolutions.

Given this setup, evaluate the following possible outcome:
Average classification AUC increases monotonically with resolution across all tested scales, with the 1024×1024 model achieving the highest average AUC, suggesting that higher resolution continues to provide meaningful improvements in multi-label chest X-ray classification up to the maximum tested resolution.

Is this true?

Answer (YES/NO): NO